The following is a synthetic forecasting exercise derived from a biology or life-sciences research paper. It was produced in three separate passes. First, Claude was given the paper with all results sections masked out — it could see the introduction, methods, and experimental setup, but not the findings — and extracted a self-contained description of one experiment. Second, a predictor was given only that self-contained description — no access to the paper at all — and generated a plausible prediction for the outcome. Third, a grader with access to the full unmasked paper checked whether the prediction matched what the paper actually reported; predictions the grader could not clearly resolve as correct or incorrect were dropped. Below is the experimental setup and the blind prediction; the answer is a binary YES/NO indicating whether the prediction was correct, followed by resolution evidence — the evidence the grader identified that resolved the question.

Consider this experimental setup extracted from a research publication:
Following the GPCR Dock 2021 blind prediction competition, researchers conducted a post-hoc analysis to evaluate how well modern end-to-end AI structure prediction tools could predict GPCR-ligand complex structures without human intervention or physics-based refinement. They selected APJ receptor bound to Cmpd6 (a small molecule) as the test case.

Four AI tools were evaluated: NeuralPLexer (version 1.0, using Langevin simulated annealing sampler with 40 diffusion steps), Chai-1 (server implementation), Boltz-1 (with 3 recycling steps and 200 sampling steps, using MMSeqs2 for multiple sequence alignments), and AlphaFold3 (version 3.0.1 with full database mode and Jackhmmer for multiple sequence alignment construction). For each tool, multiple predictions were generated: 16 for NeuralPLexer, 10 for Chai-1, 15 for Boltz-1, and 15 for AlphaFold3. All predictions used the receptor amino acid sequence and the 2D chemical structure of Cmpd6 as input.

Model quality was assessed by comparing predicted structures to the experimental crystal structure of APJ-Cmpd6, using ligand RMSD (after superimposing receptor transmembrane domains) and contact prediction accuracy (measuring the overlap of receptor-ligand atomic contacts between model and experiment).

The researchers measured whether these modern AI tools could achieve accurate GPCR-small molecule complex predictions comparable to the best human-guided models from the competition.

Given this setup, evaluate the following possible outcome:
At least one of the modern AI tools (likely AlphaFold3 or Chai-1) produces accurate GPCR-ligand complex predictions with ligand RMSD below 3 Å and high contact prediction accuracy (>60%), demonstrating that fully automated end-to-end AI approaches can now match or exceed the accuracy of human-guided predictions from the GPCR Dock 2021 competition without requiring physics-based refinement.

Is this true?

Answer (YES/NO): NO